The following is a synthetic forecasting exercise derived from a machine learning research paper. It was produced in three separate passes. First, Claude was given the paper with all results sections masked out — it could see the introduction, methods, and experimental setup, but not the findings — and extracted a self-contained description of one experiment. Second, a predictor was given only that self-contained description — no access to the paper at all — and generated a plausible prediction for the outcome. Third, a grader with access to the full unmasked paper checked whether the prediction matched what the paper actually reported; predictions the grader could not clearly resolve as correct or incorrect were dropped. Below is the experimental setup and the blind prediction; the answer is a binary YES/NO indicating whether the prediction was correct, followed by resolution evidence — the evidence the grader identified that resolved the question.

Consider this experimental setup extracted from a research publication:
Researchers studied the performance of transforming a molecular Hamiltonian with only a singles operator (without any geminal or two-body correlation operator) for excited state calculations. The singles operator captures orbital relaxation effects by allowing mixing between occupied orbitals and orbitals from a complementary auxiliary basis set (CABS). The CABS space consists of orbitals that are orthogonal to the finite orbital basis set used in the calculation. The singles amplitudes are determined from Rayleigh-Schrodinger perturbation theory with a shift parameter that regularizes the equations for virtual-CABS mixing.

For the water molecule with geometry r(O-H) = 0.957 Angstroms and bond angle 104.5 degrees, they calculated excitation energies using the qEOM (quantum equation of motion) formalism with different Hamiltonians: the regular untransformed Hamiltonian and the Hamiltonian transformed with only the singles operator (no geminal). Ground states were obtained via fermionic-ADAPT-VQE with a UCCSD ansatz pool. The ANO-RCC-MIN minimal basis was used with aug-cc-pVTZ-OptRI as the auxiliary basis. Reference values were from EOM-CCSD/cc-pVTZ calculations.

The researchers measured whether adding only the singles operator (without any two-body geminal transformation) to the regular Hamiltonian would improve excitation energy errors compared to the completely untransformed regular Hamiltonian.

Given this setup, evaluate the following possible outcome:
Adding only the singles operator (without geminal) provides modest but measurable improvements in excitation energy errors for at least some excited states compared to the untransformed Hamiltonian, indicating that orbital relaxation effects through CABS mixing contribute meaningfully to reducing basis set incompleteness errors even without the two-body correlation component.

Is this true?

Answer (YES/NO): NO